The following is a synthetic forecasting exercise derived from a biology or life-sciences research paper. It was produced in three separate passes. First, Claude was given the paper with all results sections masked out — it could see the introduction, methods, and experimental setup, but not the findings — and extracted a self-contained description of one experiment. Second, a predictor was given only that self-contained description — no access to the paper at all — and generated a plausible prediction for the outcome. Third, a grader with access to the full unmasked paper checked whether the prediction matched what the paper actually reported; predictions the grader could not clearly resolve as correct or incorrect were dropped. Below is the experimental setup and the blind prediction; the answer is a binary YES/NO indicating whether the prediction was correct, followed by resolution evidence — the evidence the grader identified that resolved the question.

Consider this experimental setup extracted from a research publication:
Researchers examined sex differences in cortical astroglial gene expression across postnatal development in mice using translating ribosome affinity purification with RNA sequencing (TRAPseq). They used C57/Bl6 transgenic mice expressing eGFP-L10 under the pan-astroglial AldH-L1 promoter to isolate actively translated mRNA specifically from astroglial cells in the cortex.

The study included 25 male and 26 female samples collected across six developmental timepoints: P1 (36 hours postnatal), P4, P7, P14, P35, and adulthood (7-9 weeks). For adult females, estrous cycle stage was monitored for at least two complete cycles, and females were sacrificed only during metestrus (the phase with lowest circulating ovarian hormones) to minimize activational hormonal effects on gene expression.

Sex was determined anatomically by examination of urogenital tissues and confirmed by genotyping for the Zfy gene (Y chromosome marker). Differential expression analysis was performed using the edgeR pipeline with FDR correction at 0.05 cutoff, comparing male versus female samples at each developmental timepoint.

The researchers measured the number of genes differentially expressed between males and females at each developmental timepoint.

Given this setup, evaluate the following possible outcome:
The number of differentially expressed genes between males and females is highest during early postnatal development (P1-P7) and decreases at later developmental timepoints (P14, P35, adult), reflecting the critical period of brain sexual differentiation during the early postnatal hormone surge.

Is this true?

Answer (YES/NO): NO